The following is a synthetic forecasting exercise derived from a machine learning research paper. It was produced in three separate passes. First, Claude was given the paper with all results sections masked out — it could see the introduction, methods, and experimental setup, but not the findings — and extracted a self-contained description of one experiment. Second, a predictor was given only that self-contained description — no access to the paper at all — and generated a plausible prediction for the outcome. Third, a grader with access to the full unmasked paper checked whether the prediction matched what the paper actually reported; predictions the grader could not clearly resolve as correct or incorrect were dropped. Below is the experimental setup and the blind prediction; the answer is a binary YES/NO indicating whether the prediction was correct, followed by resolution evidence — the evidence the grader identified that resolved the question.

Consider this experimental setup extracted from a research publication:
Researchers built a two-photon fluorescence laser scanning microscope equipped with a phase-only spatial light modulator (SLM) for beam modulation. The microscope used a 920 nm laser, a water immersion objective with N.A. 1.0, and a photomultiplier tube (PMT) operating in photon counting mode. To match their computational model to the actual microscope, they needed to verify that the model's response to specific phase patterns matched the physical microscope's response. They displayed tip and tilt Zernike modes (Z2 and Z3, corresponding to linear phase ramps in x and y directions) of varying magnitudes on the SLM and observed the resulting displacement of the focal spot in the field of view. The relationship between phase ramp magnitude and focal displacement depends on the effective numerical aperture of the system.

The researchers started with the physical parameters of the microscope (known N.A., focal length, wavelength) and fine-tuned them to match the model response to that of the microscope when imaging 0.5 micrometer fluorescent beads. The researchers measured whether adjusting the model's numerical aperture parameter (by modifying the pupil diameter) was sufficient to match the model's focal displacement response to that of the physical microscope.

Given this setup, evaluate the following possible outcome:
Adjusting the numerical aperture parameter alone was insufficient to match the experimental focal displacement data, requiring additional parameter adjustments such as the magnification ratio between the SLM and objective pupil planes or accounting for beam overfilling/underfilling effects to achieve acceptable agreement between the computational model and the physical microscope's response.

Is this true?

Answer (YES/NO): NO